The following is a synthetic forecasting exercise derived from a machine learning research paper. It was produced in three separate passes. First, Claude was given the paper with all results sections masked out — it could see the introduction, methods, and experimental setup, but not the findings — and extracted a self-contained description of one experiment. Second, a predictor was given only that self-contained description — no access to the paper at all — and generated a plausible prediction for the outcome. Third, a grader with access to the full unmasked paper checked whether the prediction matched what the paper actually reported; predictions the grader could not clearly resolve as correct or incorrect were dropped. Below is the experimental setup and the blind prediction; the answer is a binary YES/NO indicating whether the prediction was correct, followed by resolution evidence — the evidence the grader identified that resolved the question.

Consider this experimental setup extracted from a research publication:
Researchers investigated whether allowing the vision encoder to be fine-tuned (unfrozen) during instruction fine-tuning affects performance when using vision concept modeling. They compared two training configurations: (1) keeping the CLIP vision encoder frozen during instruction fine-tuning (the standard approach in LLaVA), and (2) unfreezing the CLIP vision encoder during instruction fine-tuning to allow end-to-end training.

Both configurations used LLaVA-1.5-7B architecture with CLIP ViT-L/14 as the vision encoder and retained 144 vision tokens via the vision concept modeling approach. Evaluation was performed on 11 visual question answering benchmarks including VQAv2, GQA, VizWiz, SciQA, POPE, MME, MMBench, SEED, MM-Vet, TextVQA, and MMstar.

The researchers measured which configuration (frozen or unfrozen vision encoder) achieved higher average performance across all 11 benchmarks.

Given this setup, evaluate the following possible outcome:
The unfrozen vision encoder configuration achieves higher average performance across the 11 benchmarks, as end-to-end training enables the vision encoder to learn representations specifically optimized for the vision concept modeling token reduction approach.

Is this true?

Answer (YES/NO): NO